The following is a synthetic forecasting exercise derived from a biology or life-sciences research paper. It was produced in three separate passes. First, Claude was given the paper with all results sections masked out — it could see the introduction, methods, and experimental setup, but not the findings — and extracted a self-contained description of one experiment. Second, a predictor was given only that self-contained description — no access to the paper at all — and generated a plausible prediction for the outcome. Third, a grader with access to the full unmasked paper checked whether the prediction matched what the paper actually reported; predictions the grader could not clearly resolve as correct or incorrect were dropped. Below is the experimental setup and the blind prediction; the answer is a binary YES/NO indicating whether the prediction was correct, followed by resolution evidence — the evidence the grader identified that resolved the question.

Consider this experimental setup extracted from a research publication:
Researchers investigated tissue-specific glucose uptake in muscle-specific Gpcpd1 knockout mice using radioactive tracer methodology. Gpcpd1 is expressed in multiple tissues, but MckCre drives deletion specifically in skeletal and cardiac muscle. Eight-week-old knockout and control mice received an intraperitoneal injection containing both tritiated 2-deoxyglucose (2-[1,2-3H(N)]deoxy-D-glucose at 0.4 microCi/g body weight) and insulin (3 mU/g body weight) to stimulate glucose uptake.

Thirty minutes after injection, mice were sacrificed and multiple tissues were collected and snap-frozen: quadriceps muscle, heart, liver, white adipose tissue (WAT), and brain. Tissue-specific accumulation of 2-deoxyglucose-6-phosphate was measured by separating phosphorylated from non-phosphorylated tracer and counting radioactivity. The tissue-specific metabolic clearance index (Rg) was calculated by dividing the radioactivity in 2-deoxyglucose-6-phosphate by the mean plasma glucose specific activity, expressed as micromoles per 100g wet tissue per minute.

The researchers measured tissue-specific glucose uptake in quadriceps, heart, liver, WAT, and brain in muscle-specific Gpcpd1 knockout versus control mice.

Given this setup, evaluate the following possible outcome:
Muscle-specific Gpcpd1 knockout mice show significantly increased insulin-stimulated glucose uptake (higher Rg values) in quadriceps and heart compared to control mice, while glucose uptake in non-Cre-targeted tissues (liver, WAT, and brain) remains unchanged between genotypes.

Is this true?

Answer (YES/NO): NO